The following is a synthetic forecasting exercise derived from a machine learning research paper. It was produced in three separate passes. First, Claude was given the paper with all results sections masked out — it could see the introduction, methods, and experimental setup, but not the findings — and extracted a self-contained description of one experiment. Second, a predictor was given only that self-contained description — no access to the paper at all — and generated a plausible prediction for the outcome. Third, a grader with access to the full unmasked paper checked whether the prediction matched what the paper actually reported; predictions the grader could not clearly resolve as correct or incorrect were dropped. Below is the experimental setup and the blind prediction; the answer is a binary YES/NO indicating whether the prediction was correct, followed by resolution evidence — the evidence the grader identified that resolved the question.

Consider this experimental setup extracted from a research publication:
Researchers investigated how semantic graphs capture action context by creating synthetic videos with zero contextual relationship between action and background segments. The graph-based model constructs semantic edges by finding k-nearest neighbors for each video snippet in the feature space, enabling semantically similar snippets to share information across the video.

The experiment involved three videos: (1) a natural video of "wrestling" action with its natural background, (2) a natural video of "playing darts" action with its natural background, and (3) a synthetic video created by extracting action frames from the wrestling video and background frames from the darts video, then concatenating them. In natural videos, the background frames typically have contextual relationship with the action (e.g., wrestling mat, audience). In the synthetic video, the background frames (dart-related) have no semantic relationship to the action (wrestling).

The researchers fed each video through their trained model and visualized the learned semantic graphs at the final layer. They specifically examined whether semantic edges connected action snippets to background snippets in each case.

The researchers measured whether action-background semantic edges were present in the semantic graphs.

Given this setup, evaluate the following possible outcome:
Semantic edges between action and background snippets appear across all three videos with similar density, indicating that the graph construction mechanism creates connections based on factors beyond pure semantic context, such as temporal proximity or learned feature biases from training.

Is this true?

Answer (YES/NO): NO